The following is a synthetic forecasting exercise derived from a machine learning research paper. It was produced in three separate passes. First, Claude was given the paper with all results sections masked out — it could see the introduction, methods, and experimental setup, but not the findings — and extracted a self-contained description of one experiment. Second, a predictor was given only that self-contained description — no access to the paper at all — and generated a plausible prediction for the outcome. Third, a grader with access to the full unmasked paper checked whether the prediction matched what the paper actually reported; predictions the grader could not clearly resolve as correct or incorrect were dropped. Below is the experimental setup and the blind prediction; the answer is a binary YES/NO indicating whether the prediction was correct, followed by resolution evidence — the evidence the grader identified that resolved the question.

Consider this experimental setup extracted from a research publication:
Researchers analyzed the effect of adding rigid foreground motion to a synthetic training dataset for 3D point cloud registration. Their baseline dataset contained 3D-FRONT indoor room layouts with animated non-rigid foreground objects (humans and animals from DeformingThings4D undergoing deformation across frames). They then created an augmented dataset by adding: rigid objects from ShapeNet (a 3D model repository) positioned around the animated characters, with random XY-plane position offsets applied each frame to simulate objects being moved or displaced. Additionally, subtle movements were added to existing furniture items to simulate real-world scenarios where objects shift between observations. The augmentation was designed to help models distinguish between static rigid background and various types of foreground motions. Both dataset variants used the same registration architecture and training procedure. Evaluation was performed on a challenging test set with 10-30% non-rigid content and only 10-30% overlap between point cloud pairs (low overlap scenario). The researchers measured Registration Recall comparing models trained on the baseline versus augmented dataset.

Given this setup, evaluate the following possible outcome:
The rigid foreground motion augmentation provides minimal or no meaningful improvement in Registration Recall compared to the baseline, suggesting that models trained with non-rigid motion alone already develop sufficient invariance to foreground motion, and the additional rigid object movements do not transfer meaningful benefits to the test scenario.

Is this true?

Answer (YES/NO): NO